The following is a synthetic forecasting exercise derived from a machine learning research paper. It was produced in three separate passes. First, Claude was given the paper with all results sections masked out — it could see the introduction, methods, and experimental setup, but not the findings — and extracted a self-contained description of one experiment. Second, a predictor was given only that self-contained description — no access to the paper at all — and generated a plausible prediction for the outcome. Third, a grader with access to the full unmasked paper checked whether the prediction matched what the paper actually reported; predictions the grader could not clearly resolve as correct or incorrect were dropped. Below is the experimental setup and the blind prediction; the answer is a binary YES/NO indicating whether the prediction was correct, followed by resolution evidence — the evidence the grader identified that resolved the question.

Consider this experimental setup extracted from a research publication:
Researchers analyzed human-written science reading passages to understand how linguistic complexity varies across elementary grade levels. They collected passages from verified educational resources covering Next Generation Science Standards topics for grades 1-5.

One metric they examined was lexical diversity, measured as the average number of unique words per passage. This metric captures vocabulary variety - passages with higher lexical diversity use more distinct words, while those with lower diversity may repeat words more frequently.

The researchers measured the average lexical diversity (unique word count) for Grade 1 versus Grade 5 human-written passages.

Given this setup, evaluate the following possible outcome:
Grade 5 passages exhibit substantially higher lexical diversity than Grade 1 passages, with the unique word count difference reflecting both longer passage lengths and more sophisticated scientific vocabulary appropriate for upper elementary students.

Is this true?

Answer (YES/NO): YES